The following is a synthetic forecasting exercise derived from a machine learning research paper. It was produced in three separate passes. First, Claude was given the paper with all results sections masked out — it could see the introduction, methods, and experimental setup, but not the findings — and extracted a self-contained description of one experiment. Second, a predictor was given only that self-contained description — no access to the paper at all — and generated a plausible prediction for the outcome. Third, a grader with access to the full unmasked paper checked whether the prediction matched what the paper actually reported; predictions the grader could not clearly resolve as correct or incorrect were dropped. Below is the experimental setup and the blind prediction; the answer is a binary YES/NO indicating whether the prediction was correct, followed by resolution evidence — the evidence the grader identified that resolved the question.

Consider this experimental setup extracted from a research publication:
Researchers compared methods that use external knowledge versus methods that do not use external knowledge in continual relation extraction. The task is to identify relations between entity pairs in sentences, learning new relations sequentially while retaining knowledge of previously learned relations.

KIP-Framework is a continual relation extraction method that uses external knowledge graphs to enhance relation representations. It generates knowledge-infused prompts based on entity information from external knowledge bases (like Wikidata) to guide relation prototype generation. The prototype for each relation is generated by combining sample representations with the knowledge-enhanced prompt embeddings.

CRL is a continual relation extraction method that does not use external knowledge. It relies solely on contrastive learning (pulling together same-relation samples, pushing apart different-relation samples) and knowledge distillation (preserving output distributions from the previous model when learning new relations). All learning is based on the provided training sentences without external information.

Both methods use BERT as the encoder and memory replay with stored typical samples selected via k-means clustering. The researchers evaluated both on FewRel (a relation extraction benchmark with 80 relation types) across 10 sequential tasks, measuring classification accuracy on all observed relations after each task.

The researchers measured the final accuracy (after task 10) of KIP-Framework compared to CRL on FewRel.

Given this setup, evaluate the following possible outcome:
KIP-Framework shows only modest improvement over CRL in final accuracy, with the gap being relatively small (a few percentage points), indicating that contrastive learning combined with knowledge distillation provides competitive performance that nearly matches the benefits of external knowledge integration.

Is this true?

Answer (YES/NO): NO